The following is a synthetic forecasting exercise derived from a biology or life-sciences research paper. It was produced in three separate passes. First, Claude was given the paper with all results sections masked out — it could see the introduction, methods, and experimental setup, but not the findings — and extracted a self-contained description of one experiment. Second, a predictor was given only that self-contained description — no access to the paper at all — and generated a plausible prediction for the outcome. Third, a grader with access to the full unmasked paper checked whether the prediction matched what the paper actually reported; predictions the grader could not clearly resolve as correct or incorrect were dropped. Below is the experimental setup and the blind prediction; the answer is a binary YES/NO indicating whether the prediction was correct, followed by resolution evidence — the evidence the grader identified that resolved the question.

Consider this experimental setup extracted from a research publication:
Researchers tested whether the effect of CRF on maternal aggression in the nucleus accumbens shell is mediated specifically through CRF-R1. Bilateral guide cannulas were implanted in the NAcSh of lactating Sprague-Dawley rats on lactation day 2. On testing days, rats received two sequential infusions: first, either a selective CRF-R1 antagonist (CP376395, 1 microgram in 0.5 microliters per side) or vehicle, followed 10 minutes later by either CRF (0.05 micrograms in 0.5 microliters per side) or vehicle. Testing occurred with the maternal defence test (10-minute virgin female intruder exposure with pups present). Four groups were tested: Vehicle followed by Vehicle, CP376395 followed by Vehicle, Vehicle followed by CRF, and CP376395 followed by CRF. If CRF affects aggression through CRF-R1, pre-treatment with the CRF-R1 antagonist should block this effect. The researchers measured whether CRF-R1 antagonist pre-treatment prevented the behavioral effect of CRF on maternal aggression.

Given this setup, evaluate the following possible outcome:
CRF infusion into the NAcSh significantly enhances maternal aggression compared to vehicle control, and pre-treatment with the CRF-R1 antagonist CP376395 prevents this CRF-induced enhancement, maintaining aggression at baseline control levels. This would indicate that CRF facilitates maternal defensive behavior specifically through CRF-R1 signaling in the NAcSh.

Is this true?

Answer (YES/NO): NO